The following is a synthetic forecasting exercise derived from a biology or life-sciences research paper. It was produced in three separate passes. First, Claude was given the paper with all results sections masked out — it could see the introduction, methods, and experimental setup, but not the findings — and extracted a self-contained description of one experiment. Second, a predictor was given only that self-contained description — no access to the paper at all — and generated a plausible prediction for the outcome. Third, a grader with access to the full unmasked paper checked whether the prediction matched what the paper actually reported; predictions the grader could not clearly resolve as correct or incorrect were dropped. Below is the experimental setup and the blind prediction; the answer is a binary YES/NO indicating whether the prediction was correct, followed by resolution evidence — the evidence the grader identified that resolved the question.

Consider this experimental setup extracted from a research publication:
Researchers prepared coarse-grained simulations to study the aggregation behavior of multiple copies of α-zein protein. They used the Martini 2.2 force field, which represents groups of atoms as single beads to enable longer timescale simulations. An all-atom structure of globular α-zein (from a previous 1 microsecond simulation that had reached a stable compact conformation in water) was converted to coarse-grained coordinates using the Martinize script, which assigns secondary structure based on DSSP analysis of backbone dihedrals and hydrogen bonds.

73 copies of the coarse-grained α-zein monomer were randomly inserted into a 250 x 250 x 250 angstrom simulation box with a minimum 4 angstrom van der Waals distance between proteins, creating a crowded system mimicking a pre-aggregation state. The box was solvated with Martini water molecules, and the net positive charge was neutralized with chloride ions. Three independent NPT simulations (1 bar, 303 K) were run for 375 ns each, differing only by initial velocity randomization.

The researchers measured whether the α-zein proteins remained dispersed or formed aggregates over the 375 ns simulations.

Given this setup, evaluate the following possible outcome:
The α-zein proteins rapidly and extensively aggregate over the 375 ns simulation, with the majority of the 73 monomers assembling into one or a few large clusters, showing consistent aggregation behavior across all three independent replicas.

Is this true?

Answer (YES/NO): YES